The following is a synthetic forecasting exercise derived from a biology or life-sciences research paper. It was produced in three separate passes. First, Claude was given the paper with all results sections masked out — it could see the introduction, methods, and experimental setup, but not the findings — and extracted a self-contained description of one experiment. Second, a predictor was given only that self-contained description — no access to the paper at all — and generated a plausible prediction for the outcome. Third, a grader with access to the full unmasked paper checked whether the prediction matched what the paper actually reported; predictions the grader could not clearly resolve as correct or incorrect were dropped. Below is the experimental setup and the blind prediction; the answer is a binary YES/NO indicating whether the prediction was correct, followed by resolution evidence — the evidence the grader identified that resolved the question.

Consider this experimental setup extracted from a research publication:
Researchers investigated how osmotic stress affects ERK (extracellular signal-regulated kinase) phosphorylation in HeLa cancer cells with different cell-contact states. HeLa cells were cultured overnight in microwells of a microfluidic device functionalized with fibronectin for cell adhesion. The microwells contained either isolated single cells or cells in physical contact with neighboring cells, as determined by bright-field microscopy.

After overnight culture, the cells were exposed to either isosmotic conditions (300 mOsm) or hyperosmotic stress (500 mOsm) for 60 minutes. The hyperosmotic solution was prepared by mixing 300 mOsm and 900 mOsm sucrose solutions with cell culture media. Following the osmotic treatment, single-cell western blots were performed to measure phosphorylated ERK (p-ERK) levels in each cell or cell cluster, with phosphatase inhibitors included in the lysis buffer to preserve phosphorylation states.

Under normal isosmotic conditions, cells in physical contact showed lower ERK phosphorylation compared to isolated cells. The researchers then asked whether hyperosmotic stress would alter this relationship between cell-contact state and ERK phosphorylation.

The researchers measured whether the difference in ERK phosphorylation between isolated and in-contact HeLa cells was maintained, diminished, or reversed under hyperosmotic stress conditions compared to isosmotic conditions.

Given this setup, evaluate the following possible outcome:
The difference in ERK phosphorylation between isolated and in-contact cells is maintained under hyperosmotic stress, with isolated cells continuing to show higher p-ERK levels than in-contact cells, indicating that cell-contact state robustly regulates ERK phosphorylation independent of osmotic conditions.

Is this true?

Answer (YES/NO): YES